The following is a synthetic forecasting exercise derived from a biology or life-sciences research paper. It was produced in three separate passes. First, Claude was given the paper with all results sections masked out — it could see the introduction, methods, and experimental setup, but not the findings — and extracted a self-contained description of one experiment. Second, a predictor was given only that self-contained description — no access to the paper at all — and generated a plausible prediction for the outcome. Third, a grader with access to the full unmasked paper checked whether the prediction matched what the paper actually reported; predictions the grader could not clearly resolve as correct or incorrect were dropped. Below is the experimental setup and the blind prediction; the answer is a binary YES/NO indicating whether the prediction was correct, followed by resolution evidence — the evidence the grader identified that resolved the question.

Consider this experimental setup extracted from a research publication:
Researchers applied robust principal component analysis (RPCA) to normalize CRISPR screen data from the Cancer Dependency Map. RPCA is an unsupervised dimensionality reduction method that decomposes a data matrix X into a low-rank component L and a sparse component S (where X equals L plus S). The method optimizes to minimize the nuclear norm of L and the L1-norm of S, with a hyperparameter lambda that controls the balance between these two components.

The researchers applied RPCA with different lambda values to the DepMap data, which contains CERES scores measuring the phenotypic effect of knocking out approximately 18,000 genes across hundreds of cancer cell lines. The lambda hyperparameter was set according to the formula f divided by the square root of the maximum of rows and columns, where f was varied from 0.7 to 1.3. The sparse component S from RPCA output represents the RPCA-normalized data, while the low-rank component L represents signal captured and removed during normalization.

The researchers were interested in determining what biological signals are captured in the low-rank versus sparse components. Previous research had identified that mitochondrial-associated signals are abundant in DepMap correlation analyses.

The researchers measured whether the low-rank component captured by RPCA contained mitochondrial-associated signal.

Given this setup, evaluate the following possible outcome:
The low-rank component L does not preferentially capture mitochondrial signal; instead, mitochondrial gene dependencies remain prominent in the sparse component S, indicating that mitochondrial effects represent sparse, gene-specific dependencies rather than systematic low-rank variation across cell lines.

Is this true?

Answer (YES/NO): NO